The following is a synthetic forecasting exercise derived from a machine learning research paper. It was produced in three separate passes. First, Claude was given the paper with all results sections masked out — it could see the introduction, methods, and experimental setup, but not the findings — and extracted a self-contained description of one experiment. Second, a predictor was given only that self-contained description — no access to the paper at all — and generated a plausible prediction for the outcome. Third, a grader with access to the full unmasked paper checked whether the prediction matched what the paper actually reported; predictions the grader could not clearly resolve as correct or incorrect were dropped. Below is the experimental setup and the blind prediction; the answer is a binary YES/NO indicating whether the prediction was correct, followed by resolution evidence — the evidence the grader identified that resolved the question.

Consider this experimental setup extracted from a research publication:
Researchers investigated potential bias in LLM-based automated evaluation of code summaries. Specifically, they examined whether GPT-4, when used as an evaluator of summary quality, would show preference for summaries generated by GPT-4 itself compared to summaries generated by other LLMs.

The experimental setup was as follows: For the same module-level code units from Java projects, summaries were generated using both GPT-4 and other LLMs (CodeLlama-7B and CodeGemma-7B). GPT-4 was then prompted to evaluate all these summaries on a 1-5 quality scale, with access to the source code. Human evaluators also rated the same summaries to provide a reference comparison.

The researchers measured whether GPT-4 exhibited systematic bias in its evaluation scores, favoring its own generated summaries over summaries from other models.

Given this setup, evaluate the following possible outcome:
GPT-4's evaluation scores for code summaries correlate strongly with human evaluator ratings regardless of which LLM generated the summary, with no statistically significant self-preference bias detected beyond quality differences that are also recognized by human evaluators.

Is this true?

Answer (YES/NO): NO